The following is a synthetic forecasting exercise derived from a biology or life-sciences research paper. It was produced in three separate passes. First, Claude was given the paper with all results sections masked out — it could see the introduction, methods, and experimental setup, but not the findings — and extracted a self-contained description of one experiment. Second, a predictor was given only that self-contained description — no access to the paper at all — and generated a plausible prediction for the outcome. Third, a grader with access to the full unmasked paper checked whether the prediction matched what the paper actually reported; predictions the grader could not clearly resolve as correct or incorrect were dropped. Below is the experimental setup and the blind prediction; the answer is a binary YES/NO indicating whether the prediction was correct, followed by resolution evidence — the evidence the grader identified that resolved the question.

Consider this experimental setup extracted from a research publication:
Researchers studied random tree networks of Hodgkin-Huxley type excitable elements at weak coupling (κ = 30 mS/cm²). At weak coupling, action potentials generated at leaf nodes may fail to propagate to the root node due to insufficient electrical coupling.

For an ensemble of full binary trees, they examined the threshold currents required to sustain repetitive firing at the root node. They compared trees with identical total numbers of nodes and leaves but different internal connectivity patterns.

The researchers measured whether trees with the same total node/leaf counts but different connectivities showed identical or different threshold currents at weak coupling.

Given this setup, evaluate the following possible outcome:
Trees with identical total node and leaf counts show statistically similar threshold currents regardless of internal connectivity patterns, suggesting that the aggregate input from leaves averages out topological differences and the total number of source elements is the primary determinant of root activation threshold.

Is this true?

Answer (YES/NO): NO